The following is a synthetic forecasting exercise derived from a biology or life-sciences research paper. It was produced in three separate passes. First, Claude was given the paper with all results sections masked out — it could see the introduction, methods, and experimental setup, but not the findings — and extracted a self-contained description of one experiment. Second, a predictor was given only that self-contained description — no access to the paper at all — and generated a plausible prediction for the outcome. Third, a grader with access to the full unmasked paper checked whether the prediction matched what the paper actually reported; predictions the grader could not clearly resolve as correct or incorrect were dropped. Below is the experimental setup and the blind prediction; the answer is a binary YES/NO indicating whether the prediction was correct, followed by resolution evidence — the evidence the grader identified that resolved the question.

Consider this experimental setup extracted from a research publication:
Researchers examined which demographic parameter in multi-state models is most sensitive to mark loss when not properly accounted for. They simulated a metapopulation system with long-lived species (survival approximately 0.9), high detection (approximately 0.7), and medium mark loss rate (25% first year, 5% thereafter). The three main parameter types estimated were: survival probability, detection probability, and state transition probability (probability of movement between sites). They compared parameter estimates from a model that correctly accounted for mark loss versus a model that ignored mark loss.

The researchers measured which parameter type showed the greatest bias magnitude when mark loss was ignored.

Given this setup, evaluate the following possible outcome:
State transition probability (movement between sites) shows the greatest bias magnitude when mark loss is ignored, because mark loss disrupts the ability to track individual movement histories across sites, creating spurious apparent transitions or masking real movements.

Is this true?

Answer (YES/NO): NO